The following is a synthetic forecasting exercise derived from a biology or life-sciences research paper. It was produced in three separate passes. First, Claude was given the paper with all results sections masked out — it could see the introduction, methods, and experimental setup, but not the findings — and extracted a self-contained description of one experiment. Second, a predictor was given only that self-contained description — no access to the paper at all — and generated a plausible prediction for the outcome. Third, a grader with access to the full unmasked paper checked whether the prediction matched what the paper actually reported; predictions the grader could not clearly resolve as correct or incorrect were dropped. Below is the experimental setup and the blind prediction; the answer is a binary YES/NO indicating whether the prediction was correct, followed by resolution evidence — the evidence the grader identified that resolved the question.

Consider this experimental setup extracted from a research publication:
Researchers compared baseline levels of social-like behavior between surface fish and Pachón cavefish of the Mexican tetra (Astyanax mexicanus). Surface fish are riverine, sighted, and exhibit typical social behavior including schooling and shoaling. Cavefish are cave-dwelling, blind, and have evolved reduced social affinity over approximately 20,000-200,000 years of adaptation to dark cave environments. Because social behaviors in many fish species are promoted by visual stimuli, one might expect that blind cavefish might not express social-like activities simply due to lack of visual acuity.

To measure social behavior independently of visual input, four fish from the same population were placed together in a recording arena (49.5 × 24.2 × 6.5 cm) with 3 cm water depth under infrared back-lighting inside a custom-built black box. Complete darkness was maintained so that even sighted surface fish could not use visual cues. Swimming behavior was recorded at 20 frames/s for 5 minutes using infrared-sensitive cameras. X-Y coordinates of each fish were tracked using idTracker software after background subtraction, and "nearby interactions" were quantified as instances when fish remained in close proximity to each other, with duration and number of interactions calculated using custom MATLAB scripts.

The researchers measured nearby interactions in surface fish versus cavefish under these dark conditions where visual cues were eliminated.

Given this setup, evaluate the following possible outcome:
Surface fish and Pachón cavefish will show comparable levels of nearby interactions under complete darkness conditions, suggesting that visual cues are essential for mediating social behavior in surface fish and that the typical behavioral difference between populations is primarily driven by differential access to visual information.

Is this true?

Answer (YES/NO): NO